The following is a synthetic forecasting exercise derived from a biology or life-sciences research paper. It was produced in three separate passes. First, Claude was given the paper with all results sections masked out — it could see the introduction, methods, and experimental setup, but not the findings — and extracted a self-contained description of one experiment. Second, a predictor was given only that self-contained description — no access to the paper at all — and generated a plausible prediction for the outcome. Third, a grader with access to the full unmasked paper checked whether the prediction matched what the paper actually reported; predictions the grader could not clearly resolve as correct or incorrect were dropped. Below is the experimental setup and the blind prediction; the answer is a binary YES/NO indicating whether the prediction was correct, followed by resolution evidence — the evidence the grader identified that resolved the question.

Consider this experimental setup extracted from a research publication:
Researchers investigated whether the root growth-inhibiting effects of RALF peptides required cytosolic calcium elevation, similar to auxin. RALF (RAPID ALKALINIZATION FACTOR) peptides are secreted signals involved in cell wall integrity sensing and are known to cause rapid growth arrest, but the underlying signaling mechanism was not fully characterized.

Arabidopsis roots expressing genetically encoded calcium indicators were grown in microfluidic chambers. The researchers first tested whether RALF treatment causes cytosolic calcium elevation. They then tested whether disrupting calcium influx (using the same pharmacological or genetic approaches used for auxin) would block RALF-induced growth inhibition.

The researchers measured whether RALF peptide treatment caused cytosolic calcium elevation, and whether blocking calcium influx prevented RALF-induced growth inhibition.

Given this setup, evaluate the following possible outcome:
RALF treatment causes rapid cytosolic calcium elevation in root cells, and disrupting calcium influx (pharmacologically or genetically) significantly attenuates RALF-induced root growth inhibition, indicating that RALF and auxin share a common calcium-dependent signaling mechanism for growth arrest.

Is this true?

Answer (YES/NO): YES